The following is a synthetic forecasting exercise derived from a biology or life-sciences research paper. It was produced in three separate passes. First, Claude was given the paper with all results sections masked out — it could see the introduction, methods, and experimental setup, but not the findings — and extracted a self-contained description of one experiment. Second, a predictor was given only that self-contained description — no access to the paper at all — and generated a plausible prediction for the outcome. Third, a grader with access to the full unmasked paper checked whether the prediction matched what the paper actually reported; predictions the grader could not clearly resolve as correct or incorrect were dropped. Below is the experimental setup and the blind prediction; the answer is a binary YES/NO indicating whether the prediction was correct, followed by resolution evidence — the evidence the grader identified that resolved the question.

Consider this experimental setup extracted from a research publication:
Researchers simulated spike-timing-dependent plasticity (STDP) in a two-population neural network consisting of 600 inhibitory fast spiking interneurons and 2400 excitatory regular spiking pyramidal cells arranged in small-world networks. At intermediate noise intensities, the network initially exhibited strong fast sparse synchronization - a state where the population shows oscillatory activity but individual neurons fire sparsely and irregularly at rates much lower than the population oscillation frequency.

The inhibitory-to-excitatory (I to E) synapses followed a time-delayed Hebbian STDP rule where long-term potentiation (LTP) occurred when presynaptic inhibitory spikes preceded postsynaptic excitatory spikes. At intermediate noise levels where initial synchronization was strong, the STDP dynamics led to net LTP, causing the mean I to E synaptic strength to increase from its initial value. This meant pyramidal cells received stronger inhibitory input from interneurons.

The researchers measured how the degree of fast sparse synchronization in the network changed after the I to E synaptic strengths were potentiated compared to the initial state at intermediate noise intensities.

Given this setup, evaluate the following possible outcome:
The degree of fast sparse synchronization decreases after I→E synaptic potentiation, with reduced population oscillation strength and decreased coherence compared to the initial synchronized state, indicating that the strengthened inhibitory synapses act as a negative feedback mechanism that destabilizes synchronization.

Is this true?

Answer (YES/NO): YES